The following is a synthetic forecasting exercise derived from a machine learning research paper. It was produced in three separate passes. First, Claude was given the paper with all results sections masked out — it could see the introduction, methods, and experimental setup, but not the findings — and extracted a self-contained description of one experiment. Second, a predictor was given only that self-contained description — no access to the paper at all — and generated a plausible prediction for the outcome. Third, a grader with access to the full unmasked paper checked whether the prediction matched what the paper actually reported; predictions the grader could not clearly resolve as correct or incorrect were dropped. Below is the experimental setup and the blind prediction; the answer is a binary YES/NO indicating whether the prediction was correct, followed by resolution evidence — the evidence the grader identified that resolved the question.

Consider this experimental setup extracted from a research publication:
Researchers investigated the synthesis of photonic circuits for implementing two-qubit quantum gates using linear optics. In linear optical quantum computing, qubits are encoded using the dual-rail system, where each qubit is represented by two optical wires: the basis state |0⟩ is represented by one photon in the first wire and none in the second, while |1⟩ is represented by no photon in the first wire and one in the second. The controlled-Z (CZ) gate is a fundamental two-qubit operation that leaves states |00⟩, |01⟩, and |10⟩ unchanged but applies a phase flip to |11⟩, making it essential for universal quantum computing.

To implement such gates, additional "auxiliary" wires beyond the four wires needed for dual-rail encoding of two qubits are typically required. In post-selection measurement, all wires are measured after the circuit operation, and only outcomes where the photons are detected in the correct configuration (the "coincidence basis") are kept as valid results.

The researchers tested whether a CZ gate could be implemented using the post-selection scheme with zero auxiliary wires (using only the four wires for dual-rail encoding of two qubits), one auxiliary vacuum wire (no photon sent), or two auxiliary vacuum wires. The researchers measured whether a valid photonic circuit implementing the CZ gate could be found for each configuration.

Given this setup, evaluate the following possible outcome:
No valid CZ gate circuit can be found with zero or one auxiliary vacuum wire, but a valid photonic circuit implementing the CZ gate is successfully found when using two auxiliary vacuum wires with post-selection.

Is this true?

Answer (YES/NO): YES